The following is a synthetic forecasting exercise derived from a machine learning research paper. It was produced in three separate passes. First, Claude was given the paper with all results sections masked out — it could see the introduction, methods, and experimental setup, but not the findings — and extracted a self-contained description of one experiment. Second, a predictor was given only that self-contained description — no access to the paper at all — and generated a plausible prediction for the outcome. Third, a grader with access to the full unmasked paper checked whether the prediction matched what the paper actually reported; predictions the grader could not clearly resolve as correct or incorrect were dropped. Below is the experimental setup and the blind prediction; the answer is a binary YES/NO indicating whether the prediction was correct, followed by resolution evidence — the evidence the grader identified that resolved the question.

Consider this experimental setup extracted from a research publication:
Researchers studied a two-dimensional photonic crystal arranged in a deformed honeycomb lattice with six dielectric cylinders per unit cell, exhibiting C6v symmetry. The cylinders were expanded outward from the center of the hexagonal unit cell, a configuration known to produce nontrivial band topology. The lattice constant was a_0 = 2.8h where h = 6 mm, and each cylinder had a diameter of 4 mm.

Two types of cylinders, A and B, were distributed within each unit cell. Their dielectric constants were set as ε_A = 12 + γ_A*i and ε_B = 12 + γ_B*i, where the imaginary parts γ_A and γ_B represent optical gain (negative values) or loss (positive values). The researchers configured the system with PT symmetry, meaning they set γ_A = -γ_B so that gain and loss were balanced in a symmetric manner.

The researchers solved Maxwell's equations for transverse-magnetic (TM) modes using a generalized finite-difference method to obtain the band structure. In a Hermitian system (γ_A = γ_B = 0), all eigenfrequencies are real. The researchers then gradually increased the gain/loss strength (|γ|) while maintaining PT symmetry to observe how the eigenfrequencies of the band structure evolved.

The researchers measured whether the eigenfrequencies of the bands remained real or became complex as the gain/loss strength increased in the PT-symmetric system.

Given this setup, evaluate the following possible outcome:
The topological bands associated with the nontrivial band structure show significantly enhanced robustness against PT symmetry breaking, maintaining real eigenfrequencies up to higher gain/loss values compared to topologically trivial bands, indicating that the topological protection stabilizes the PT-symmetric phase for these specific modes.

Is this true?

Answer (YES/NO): NO